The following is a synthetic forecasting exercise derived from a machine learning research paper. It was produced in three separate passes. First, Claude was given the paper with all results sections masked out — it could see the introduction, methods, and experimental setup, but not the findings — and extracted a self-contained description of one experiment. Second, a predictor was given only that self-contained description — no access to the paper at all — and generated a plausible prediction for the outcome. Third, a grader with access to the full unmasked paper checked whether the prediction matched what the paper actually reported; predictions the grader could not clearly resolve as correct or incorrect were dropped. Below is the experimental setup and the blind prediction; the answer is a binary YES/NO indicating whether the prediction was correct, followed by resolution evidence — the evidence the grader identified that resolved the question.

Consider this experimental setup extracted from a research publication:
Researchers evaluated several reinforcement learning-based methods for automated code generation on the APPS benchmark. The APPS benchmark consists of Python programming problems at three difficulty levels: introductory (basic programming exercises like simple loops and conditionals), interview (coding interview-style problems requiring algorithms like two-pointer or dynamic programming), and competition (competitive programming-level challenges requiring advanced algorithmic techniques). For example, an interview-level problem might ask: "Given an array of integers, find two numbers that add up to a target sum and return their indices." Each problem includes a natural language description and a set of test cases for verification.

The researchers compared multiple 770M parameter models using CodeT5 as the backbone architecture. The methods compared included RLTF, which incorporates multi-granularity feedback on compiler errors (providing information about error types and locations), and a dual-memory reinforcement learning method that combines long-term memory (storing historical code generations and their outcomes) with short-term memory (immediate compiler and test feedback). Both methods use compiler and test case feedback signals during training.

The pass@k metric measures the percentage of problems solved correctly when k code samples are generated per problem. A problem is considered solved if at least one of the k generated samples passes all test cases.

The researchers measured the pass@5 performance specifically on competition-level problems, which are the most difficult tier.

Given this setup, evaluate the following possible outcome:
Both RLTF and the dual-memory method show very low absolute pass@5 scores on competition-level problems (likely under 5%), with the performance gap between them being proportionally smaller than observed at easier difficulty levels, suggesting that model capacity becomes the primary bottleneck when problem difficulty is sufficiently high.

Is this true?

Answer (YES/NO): YES